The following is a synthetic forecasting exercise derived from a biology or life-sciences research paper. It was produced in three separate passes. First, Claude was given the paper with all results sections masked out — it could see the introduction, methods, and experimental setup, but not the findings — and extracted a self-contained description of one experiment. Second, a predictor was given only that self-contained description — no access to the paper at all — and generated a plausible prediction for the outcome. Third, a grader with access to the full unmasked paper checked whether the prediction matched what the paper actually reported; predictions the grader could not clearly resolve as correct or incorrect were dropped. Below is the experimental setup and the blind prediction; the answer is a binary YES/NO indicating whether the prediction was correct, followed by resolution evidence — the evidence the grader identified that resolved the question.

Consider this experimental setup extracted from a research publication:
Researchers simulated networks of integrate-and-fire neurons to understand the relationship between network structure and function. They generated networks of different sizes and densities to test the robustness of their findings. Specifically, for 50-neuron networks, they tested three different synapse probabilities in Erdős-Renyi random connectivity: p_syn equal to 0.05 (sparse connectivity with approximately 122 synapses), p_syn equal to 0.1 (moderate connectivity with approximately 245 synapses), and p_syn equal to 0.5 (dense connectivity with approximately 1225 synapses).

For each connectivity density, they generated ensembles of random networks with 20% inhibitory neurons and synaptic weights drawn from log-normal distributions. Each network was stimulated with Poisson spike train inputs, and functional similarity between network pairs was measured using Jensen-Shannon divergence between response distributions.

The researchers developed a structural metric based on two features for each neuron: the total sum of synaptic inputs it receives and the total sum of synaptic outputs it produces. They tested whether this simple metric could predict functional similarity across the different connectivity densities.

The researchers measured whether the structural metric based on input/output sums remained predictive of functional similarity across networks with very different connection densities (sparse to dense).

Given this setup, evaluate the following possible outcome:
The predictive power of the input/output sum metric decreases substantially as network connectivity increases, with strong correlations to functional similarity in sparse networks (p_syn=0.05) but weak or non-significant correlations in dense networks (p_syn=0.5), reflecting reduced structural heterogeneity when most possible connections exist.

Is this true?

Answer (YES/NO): NO